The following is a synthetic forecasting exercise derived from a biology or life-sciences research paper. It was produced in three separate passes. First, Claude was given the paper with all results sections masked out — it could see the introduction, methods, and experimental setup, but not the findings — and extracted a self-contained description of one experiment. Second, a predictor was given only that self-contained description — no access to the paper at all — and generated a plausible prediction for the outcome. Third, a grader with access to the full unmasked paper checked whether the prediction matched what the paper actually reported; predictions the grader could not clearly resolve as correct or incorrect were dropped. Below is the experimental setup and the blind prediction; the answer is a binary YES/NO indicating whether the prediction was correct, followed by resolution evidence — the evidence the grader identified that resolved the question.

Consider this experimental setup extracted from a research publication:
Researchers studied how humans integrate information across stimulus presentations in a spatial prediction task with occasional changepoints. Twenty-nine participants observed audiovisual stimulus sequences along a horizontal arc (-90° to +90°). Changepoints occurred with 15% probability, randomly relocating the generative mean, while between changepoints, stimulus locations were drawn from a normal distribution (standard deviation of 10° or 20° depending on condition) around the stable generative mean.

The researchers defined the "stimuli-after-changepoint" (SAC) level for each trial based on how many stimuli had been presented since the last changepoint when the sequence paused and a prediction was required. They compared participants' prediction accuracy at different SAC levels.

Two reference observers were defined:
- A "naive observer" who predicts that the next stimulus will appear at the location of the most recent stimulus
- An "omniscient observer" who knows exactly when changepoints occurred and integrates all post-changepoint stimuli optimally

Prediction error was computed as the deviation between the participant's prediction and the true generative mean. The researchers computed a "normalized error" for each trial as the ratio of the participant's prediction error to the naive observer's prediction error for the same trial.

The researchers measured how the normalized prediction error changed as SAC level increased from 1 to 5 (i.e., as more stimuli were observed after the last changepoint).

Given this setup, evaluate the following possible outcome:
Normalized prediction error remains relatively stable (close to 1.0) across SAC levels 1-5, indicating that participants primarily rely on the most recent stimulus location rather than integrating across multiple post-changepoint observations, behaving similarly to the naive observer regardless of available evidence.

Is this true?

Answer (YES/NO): NO